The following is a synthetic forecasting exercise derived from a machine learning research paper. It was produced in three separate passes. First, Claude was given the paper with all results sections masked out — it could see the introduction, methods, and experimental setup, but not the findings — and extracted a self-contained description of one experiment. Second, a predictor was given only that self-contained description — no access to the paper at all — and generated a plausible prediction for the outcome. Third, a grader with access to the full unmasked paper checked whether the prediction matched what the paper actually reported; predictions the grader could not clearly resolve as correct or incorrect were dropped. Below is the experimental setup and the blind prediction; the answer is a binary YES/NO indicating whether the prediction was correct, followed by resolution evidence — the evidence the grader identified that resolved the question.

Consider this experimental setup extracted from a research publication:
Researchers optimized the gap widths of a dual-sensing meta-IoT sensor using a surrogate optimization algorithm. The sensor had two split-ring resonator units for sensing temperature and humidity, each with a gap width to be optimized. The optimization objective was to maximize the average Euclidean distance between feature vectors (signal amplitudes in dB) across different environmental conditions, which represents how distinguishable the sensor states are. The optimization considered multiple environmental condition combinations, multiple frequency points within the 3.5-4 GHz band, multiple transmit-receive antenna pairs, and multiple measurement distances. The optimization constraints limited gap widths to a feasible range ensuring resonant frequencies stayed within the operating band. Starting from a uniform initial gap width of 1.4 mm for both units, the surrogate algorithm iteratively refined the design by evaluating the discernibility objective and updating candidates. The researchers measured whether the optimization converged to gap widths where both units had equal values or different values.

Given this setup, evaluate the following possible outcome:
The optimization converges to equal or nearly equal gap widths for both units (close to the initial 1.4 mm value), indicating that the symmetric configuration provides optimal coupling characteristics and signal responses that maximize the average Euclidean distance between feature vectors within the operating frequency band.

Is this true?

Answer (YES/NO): NO